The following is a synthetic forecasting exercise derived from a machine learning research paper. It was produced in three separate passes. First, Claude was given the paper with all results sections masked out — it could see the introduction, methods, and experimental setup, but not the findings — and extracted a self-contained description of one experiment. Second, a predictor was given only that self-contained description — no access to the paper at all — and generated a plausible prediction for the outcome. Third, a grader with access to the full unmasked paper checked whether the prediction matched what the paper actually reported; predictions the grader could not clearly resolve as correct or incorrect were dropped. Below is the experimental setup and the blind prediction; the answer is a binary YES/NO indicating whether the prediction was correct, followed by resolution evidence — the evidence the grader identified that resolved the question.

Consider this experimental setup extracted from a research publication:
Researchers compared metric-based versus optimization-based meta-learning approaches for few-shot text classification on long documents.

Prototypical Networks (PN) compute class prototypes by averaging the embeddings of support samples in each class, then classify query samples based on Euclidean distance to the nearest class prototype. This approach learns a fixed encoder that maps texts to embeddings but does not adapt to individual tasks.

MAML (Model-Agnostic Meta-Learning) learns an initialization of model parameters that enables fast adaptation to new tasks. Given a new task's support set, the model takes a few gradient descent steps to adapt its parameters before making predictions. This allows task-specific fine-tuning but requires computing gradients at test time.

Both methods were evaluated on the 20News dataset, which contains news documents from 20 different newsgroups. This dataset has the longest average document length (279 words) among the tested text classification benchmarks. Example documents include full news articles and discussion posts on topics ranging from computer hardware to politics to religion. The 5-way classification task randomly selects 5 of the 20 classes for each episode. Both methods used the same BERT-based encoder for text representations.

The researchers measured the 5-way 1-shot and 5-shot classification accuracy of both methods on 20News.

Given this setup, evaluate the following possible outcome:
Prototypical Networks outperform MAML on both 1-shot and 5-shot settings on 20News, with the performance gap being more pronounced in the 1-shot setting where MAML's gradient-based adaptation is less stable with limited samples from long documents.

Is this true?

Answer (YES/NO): YES